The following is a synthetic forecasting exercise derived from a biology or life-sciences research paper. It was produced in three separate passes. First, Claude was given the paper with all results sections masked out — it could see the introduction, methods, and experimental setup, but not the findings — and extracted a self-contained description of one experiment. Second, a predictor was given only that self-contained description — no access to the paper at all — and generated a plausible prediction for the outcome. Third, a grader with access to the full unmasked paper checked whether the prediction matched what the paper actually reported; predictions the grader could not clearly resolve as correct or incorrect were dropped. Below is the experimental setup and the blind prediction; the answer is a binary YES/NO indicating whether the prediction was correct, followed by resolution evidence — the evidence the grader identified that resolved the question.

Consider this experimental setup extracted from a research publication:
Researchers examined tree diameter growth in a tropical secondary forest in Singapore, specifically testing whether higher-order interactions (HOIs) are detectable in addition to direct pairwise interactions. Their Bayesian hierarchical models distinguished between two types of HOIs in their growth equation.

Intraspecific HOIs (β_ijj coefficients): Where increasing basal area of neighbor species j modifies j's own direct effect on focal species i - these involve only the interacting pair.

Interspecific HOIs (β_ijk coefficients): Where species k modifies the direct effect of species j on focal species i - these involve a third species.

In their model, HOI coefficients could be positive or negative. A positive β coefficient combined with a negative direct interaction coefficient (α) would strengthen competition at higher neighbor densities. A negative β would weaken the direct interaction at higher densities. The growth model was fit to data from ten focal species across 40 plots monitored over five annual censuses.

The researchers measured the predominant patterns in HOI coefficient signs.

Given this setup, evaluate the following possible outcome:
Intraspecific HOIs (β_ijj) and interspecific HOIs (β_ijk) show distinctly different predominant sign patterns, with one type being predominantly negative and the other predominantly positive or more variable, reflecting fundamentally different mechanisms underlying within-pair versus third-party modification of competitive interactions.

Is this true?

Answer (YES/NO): NO